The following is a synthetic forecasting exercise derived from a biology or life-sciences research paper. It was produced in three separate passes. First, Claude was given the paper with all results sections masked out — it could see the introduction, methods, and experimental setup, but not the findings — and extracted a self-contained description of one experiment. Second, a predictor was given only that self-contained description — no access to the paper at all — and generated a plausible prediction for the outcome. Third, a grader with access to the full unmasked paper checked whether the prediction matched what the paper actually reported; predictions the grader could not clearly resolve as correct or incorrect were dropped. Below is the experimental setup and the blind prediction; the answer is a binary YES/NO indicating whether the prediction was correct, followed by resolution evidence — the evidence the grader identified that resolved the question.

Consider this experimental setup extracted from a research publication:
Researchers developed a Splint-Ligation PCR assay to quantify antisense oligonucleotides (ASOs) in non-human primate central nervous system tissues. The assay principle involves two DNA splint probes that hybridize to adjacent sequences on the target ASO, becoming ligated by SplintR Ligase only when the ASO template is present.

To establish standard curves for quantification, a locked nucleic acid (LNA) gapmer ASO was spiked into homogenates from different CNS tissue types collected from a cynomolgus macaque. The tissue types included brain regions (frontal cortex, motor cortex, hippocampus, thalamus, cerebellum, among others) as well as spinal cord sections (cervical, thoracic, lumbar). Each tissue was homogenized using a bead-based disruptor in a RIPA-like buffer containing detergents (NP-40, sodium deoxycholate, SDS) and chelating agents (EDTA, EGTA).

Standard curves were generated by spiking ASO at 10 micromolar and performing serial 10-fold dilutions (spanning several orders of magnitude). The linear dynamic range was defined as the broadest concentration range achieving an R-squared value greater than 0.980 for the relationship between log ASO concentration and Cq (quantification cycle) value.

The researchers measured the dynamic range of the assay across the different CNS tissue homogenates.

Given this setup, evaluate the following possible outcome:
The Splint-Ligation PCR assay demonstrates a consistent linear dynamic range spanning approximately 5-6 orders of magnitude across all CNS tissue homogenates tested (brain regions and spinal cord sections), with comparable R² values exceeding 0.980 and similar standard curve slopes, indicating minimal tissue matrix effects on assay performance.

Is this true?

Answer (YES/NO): NO